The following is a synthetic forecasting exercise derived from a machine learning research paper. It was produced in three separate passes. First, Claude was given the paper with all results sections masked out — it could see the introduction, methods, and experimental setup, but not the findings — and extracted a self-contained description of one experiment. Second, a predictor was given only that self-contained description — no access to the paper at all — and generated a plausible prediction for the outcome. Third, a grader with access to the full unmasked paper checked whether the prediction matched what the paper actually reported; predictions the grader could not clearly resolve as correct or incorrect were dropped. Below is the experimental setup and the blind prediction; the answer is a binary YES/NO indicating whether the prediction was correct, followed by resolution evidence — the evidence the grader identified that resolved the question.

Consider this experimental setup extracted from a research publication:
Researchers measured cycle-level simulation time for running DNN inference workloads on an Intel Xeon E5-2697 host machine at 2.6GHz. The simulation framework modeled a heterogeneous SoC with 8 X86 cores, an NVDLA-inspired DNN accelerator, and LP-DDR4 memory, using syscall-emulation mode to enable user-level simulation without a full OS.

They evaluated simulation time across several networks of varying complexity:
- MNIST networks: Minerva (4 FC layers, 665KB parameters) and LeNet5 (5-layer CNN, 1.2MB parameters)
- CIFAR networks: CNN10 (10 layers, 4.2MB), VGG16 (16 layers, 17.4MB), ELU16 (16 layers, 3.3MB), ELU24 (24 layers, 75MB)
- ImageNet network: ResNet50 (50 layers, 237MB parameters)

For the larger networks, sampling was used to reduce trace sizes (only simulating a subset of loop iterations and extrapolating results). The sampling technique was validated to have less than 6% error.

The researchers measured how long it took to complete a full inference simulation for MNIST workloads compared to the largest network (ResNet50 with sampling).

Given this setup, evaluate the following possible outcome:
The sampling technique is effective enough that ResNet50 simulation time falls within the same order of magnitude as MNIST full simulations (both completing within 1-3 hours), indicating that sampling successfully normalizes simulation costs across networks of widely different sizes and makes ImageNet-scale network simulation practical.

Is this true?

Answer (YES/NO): NO